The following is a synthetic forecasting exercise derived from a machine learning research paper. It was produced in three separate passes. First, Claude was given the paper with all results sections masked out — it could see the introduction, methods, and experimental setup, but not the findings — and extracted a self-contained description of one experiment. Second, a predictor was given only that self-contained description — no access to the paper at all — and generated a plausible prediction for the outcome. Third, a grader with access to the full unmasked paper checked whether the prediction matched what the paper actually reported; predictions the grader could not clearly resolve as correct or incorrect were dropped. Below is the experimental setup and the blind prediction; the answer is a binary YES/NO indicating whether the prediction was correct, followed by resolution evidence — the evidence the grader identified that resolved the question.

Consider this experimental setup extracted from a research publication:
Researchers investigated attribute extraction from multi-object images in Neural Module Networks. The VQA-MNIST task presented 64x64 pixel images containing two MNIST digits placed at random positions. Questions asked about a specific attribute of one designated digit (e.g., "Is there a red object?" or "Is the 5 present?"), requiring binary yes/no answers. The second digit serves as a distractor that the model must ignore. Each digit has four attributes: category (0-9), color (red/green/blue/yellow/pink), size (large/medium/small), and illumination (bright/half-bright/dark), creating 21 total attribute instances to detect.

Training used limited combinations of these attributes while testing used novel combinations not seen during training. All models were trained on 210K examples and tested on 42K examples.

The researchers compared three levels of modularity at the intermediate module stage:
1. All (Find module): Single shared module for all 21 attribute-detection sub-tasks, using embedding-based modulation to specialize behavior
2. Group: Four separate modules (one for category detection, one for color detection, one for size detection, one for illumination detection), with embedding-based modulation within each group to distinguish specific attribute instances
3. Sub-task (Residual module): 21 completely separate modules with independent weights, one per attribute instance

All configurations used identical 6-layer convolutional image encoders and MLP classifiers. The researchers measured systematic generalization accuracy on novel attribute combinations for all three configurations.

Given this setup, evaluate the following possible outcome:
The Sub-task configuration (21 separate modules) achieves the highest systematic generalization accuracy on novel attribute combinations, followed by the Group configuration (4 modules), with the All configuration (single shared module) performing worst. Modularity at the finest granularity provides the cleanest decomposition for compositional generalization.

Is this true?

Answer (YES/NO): NO